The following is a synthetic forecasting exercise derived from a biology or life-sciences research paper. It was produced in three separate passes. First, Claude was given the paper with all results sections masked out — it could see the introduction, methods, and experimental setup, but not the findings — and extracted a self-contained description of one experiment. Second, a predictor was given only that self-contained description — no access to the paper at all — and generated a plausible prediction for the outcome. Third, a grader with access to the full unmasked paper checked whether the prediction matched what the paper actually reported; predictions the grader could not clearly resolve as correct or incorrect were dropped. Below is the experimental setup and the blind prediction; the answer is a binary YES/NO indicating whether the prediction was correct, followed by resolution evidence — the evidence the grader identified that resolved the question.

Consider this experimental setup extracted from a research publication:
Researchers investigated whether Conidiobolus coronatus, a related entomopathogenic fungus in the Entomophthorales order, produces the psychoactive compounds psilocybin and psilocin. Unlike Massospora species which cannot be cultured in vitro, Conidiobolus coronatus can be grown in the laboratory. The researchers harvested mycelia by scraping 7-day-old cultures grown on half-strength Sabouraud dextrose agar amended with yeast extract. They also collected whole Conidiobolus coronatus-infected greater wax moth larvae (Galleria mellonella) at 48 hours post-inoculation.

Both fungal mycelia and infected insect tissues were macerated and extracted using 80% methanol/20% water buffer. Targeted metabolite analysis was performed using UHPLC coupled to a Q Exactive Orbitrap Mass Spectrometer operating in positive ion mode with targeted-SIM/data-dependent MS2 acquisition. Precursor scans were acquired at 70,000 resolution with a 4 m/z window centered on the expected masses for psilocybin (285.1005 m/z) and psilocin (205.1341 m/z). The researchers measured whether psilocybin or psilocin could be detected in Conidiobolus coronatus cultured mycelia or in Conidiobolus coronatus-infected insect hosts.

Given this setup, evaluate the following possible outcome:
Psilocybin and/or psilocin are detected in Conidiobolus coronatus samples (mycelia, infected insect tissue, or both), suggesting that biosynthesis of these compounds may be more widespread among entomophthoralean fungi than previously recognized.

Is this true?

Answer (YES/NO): NO